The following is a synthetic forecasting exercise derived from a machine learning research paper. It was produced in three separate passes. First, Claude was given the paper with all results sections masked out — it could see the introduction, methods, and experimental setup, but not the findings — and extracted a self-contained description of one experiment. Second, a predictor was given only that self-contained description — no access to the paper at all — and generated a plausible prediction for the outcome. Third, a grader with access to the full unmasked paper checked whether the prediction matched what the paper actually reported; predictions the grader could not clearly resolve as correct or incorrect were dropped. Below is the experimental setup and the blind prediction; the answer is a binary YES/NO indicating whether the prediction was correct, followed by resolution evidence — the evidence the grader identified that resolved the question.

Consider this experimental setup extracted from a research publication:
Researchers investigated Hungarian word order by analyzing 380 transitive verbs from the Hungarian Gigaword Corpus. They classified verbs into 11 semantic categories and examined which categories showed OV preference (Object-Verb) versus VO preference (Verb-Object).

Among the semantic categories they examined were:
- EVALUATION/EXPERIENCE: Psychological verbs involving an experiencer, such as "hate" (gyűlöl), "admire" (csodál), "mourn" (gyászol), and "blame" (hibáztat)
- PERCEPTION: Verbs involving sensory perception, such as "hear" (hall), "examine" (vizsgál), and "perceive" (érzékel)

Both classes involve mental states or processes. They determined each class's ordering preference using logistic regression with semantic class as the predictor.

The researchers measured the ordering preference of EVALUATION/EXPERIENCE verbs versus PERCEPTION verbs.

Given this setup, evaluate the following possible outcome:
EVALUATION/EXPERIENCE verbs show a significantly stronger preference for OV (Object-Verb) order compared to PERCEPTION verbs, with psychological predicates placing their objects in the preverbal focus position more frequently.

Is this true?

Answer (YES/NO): NO